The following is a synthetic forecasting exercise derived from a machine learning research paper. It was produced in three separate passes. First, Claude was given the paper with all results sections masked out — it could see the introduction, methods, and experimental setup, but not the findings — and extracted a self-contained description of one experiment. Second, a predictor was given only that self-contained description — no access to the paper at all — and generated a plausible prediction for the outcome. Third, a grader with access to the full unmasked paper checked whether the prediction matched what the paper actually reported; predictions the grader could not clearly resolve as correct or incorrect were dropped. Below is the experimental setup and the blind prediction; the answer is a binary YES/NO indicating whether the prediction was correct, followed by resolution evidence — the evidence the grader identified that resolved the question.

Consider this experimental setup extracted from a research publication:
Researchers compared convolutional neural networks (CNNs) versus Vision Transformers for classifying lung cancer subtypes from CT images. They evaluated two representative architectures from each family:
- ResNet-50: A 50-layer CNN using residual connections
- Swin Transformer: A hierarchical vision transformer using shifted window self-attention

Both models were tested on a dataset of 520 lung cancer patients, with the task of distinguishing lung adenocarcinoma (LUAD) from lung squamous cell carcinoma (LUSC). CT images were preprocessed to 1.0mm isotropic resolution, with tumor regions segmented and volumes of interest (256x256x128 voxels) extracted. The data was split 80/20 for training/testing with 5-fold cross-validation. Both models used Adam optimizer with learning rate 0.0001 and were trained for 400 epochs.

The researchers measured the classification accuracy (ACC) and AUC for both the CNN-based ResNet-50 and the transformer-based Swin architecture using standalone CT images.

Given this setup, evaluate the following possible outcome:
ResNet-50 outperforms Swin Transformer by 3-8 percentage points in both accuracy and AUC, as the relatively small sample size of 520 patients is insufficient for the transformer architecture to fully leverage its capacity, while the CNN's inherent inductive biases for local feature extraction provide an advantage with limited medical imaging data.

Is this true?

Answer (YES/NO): NO